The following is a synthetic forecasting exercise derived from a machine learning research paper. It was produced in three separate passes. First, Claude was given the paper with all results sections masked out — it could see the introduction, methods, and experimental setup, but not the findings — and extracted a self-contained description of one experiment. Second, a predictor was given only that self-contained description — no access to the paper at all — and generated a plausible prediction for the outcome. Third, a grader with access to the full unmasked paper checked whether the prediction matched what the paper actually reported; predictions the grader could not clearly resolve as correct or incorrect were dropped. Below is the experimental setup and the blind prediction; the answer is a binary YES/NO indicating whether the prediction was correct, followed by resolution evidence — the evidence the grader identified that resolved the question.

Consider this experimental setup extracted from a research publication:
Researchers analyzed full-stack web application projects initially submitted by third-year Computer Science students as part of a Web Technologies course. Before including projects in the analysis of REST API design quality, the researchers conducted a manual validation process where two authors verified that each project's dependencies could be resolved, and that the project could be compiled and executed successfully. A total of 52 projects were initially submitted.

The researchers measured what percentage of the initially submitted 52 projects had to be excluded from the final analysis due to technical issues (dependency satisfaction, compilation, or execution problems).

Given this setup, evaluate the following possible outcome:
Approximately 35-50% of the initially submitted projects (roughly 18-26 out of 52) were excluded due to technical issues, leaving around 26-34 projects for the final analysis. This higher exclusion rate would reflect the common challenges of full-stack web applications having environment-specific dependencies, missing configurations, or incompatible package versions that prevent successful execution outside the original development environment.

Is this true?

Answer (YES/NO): NO